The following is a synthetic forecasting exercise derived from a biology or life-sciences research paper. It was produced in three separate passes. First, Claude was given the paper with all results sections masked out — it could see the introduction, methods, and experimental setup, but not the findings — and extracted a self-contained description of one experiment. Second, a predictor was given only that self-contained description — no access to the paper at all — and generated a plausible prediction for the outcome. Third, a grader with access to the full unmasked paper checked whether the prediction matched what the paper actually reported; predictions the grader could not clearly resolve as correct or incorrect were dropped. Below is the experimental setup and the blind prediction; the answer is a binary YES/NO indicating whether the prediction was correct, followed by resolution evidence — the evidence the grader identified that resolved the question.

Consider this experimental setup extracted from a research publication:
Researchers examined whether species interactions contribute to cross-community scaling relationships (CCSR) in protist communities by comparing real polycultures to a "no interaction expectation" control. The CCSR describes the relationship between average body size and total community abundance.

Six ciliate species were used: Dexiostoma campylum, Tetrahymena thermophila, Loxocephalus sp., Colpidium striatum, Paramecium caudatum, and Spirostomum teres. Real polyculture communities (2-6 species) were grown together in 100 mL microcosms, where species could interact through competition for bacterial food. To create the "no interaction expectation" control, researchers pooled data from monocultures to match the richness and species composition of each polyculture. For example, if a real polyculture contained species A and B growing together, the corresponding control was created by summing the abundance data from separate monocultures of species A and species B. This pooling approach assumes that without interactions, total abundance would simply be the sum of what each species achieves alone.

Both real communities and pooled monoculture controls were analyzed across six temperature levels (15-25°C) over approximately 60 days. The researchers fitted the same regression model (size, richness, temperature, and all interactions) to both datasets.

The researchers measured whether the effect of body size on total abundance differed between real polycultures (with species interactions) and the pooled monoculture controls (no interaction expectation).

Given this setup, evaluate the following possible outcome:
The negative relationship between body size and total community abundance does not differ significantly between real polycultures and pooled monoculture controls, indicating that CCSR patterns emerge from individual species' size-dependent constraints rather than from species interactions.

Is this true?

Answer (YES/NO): NO